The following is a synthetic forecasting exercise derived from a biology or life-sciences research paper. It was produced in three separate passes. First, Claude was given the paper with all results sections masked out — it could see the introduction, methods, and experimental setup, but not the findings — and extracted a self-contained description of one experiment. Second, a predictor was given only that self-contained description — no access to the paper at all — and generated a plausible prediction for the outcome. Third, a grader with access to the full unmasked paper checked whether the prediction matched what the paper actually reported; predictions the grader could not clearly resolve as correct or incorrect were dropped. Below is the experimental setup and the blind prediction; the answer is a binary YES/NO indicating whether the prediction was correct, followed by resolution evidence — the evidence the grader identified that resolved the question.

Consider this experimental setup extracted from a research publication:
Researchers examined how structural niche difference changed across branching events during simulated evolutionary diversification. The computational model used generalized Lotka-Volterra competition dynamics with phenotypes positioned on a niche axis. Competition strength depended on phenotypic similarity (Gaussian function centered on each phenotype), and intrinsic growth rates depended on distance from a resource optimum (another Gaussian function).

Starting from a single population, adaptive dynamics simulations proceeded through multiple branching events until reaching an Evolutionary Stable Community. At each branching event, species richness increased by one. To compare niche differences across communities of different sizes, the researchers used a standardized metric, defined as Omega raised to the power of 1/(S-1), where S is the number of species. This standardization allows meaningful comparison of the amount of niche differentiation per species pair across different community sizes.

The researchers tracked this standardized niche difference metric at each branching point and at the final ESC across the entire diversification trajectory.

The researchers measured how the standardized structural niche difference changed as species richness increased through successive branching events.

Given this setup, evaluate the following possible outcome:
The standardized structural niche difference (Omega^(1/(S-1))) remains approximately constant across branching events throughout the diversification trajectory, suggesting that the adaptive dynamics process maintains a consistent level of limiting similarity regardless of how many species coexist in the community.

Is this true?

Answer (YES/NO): NO